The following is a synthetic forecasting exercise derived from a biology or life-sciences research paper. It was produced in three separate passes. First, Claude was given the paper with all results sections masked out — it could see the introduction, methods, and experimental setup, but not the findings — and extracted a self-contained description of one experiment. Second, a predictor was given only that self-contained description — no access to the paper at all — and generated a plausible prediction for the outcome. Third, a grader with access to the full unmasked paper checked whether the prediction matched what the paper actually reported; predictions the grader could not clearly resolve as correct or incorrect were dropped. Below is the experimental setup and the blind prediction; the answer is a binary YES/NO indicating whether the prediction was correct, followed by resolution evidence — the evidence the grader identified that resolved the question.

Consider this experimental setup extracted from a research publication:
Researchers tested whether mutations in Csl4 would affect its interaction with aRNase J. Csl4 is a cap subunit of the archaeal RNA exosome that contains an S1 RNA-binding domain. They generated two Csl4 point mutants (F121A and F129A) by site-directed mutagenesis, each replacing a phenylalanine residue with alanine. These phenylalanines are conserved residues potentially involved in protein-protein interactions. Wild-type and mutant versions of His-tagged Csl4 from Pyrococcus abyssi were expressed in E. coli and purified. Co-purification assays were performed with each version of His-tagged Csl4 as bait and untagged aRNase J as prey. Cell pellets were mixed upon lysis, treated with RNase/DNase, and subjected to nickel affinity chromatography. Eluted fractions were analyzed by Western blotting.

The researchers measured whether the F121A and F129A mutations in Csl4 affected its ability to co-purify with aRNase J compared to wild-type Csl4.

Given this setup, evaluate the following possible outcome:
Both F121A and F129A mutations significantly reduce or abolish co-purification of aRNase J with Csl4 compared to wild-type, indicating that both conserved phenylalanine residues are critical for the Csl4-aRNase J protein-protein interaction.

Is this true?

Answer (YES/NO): YES